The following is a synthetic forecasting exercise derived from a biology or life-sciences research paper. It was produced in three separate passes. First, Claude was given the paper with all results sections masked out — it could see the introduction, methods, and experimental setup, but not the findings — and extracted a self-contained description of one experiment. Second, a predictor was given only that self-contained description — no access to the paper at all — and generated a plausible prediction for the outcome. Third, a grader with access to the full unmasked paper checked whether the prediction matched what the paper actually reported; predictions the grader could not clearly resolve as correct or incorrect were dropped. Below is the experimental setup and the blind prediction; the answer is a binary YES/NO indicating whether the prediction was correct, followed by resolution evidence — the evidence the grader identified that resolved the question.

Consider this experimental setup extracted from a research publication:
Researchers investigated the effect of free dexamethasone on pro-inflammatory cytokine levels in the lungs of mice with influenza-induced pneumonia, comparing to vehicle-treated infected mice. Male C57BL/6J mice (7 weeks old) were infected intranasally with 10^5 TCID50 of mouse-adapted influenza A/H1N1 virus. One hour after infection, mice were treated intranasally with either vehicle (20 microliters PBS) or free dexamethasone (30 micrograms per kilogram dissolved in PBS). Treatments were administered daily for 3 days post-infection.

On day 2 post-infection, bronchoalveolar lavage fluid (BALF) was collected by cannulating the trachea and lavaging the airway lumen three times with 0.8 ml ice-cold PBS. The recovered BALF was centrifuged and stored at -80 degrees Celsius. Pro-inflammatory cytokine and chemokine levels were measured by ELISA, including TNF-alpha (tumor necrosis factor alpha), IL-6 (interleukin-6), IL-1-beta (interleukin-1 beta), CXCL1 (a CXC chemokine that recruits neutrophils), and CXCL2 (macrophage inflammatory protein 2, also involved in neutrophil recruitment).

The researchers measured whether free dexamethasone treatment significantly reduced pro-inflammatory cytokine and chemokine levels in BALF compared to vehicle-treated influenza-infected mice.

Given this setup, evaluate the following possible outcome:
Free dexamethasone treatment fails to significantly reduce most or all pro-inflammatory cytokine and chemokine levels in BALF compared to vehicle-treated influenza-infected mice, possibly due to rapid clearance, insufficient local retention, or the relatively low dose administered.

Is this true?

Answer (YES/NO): YES